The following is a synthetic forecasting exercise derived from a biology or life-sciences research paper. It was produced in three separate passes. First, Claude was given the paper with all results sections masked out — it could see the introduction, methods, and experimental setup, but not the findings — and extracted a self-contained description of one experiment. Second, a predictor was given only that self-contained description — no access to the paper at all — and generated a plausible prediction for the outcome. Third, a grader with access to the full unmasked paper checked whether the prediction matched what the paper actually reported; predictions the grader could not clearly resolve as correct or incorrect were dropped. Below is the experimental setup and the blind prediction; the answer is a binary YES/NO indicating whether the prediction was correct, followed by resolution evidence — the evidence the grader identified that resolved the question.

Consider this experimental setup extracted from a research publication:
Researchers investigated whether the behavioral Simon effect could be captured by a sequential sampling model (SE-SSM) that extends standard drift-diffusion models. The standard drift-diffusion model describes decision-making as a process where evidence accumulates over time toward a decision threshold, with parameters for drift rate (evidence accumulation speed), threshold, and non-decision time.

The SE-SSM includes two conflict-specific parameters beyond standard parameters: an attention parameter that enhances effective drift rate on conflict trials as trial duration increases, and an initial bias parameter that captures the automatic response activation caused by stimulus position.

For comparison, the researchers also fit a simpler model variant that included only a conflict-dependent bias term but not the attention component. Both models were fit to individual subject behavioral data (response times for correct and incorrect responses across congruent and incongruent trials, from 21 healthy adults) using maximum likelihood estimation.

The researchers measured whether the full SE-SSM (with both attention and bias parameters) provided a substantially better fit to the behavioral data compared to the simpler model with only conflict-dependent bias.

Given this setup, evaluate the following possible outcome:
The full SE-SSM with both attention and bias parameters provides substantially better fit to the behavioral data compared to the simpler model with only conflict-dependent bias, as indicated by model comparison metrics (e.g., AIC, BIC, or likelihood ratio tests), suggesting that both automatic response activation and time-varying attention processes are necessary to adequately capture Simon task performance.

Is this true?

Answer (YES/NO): NO